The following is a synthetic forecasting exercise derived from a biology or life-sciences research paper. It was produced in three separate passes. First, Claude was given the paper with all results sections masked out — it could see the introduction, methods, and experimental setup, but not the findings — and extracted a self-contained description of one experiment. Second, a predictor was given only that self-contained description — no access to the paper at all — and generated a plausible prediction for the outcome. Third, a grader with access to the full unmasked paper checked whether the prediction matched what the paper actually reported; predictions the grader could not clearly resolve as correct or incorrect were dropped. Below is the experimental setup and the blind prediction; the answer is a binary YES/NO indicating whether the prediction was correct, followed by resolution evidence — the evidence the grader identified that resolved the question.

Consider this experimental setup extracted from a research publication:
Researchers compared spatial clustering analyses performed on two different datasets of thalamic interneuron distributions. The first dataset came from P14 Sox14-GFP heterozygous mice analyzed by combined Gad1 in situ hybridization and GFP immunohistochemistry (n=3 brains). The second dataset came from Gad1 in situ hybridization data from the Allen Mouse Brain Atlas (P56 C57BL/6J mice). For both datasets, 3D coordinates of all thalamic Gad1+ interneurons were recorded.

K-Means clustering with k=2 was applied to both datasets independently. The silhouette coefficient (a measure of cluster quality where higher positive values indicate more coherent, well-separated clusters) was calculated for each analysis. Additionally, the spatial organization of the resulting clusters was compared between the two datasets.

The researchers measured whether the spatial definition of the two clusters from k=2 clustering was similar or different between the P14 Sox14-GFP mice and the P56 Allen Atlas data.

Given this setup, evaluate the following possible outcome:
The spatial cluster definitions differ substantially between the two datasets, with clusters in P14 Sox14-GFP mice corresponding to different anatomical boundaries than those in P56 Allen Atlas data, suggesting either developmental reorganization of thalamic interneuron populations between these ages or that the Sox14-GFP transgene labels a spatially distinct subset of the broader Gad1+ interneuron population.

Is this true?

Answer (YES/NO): NO